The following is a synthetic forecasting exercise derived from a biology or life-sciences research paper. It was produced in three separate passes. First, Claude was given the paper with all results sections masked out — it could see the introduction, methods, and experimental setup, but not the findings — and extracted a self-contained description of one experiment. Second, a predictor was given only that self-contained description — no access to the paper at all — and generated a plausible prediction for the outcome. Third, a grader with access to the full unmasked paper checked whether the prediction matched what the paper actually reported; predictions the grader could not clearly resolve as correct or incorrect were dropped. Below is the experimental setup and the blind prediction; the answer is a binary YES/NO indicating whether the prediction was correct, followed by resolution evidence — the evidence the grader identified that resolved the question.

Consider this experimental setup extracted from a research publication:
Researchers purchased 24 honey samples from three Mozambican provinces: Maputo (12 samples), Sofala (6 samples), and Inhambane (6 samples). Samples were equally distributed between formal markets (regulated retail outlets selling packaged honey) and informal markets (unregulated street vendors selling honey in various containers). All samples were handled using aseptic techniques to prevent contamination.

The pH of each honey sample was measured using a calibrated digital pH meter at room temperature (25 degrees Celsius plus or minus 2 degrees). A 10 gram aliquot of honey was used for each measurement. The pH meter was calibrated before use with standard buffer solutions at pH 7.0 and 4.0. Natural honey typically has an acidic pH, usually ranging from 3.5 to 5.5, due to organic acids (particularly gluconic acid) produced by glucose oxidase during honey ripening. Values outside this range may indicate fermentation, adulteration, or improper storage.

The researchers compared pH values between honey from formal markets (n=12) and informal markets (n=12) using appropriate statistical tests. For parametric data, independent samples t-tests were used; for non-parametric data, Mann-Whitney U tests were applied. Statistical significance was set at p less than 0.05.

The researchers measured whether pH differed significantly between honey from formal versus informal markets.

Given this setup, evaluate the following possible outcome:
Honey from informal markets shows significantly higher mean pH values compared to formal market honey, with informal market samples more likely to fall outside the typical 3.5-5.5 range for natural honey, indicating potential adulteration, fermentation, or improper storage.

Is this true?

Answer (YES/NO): NO